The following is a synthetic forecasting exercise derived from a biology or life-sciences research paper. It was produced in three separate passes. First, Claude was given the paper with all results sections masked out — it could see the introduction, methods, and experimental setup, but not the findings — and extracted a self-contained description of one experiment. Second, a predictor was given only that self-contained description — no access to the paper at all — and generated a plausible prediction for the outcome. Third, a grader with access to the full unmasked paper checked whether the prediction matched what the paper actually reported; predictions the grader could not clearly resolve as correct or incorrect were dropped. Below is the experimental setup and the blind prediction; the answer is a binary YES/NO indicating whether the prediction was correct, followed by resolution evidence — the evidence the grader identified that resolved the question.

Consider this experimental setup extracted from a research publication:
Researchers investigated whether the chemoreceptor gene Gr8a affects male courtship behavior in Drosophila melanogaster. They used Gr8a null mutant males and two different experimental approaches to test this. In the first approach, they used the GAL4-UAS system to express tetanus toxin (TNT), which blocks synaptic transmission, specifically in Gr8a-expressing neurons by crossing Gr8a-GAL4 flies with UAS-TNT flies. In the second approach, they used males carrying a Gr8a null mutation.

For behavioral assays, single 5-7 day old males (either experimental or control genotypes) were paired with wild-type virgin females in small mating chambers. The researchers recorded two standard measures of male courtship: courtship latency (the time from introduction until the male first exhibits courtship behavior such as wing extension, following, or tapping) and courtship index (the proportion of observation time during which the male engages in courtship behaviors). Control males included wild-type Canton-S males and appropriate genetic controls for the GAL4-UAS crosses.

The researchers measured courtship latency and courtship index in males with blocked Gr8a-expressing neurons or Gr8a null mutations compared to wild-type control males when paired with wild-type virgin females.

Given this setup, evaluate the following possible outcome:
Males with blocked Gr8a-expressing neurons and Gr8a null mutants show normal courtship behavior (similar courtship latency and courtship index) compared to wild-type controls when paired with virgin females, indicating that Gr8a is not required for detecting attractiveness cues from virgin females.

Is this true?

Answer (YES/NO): YES